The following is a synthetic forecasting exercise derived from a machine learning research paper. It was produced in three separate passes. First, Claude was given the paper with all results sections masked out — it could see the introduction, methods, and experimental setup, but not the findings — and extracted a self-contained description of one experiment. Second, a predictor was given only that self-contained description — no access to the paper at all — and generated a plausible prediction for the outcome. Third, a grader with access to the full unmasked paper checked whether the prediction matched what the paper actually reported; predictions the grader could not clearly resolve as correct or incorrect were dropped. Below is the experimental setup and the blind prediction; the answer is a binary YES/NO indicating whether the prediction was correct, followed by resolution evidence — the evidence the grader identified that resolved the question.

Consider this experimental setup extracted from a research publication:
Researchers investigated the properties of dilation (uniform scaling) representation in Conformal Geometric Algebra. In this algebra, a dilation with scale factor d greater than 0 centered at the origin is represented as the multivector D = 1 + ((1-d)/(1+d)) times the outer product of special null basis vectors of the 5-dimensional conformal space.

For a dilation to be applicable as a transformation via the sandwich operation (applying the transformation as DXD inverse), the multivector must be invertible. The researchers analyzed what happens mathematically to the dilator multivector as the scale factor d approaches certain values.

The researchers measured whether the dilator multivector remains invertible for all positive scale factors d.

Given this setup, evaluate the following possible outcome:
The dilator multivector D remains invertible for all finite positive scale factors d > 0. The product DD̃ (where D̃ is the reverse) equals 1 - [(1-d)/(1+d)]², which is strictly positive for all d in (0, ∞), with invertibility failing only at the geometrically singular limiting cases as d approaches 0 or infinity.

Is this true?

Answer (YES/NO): YES